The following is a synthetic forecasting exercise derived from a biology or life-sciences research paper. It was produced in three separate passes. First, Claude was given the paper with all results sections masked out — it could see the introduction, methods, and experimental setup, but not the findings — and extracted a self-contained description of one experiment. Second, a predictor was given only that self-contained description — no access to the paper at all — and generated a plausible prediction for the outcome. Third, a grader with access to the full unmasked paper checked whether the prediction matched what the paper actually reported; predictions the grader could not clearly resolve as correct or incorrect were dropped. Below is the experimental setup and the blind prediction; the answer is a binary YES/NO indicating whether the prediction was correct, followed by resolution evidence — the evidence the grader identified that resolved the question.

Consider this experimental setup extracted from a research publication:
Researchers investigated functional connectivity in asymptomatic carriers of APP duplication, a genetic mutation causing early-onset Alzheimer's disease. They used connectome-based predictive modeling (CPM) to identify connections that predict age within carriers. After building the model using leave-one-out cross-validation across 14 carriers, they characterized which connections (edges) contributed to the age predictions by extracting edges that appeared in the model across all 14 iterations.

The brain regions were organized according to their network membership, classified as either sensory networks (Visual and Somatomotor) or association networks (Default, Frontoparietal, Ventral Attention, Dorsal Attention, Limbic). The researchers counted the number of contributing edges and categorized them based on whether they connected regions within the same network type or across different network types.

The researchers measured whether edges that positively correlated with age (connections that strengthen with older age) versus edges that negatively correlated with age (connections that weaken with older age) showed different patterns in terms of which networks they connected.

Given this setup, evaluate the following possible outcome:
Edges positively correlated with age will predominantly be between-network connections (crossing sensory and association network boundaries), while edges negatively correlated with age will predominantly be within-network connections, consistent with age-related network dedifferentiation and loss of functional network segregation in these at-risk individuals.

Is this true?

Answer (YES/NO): NO